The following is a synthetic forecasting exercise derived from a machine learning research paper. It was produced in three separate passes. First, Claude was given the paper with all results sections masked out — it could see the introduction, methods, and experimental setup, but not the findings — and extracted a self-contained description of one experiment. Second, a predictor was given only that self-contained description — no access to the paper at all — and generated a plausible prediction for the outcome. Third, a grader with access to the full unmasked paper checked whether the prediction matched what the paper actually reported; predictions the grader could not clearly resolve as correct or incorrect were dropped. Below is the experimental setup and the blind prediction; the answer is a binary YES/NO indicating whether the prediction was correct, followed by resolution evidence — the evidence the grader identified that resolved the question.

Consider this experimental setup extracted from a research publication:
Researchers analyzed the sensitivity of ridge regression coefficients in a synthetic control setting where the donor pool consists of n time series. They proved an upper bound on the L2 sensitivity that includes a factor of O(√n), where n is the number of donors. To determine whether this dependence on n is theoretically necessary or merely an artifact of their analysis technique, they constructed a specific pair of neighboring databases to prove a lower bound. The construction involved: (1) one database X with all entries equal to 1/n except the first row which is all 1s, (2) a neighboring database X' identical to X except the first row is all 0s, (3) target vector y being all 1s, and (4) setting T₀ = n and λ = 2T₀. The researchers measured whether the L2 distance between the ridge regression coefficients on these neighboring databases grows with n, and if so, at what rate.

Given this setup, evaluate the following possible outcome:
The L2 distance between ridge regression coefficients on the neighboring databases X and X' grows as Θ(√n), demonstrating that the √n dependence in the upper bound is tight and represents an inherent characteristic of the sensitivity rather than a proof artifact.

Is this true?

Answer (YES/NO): YES